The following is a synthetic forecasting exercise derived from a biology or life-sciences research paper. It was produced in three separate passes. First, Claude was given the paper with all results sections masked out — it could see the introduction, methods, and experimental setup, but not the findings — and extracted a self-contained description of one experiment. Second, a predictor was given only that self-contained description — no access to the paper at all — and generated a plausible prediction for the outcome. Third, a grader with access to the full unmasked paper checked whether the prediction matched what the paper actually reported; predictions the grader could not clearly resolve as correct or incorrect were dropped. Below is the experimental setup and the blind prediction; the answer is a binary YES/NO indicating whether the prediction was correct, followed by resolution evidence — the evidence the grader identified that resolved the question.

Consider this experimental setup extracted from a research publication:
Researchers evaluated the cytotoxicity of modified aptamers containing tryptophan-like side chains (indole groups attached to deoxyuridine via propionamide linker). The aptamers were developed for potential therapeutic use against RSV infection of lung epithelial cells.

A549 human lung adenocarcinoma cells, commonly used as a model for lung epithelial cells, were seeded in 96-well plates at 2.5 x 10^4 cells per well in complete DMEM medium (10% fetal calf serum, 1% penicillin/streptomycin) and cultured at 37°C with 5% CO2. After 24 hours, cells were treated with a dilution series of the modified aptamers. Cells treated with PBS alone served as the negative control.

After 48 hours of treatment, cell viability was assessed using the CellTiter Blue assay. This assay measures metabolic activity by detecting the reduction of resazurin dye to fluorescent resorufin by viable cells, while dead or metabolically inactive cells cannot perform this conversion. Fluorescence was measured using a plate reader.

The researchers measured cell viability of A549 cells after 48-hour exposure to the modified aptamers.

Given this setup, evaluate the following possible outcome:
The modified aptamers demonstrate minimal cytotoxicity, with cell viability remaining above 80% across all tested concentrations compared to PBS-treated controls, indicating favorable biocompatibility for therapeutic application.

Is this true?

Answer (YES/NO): YES